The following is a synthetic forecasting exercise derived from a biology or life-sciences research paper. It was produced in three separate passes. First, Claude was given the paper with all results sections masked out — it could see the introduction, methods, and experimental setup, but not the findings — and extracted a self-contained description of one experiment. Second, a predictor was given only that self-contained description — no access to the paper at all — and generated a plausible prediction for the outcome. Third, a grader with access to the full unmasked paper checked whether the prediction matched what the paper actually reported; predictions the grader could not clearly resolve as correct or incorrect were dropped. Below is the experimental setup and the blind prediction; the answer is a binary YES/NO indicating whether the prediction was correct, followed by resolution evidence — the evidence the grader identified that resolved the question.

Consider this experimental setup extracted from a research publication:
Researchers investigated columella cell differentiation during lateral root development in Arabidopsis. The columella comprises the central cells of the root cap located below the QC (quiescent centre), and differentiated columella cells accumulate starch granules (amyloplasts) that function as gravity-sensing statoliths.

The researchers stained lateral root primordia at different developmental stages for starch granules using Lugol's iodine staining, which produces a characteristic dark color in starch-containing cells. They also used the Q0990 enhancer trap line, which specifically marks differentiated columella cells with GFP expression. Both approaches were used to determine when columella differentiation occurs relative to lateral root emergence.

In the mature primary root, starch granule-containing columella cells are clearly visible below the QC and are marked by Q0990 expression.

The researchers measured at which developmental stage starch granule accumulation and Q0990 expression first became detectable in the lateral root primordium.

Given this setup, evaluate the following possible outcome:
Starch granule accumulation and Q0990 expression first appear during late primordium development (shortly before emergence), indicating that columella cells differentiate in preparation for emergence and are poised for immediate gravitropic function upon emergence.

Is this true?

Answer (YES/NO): NO